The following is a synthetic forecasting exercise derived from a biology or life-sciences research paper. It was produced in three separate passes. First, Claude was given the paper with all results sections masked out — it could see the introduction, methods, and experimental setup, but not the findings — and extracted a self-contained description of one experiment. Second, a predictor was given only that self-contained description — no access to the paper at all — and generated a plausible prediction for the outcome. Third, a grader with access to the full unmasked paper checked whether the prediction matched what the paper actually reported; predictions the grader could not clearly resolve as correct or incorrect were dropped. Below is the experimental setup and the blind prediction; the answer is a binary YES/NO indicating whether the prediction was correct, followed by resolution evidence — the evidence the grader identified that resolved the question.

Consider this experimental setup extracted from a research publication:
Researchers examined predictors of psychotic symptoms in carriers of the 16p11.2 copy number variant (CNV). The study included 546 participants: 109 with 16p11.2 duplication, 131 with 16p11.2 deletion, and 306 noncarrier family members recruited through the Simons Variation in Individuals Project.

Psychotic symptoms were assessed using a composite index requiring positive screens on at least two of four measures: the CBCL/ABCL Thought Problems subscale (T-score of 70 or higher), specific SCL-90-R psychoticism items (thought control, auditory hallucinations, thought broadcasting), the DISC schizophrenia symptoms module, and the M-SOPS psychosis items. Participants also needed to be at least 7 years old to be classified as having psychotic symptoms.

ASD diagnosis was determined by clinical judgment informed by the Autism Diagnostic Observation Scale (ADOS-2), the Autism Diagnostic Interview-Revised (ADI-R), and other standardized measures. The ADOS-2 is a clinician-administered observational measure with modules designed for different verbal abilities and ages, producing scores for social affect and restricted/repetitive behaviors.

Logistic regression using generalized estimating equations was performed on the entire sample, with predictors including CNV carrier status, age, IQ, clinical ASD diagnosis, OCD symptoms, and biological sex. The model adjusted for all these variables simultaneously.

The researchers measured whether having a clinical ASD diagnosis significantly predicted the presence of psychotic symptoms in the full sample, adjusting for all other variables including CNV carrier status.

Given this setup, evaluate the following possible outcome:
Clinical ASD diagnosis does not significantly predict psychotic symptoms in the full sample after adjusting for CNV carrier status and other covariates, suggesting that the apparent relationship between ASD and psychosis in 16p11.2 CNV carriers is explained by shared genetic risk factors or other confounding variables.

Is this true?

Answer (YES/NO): NO